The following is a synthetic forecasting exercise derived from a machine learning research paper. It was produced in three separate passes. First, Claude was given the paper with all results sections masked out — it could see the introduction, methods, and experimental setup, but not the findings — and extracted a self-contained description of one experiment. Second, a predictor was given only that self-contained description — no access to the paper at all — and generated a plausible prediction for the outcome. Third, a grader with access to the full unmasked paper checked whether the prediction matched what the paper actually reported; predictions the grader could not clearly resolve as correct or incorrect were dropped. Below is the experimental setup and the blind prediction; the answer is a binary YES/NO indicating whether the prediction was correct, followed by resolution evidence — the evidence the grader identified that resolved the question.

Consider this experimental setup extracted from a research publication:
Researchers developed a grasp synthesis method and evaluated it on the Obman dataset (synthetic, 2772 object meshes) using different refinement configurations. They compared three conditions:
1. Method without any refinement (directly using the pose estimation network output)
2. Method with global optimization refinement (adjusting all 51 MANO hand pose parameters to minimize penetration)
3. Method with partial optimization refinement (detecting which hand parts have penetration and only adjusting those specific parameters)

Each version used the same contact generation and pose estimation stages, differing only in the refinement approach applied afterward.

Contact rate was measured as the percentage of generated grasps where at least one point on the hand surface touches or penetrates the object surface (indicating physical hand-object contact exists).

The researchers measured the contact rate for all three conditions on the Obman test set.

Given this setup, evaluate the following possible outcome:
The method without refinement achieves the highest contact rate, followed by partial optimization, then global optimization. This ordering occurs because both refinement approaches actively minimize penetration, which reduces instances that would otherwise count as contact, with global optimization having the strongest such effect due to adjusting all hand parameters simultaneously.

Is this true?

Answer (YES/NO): NO